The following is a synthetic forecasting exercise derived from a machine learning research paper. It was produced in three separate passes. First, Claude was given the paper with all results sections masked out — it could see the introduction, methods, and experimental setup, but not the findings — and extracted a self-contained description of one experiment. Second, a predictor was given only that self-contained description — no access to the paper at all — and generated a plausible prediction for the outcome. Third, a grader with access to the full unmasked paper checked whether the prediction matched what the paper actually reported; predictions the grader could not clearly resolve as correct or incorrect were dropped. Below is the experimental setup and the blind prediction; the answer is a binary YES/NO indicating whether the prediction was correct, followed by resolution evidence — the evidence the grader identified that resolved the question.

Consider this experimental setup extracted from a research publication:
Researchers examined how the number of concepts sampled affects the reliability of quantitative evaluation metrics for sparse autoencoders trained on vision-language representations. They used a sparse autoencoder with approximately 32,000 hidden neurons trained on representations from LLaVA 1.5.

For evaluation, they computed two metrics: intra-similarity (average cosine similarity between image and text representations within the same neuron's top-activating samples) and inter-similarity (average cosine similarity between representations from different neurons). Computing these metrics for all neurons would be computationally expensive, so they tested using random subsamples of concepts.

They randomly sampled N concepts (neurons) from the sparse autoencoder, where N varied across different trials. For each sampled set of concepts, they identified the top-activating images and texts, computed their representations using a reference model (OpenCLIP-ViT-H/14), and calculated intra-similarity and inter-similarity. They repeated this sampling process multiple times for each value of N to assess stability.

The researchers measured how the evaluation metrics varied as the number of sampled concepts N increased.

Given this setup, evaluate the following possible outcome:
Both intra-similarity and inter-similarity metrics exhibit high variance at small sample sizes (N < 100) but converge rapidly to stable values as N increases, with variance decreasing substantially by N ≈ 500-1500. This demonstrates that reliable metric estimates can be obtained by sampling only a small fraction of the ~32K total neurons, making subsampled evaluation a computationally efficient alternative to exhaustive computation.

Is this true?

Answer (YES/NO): NO